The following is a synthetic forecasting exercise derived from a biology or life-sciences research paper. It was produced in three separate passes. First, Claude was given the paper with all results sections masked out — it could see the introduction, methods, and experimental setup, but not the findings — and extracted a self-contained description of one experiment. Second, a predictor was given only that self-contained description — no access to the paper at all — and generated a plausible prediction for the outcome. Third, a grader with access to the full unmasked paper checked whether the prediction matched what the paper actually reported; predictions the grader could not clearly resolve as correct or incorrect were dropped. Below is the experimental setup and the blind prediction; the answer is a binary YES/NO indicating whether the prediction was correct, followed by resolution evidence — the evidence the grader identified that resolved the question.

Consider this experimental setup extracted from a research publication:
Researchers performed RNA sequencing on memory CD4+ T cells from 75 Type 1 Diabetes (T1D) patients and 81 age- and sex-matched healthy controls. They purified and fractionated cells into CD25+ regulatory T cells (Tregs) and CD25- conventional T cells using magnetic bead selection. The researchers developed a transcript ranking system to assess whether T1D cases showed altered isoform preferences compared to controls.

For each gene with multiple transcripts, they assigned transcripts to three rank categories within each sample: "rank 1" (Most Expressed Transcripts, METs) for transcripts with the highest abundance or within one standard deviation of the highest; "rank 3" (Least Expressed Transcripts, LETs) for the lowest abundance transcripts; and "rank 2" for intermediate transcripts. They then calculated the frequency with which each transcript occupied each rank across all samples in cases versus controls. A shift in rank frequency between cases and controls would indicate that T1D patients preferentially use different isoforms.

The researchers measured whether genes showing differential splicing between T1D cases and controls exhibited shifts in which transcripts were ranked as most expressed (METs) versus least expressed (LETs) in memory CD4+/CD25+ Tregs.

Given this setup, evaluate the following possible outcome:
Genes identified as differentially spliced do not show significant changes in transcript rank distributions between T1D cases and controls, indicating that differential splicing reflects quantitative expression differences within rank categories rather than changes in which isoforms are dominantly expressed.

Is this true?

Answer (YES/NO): NO